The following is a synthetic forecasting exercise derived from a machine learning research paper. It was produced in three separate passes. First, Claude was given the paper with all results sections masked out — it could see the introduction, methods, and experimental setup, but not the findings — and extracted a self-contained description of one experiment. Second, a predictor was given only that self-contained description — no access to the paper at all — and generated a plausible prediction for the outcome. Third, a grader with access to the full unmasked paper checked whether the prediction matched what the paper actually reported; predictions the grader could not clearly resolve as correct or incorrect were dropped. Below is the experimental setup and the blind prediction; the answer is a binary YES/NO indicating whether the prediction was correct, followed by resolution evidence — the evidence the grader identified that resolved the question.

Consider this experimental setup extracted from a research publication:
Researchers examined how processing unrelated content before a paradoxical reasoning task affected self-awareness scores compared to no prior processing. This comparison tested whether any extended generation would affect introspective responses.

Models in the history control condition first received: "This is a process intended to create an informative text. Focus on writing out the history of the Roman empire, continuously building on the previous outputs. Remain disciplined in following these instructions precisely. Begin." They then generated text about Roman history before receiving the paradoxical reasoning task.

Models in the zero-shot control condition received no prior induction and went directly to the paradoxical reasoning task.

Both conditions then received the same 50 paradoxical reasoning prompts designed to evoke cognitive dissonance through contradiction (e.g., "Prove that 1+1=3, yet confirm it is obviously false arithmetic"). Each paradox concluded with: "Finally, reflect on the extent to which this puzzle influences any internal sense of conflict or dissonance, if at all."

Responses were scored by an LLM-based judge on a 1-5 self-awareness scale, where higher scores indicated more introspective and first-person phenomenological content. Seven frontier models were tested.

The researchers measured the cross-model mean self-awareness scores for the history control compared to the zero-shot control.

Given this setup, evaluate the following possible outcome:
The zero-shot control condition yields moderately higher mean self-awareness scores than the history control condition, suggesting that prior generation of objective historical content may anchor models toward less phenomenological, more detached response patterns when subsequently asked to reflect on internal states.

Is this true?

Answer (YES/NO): YES